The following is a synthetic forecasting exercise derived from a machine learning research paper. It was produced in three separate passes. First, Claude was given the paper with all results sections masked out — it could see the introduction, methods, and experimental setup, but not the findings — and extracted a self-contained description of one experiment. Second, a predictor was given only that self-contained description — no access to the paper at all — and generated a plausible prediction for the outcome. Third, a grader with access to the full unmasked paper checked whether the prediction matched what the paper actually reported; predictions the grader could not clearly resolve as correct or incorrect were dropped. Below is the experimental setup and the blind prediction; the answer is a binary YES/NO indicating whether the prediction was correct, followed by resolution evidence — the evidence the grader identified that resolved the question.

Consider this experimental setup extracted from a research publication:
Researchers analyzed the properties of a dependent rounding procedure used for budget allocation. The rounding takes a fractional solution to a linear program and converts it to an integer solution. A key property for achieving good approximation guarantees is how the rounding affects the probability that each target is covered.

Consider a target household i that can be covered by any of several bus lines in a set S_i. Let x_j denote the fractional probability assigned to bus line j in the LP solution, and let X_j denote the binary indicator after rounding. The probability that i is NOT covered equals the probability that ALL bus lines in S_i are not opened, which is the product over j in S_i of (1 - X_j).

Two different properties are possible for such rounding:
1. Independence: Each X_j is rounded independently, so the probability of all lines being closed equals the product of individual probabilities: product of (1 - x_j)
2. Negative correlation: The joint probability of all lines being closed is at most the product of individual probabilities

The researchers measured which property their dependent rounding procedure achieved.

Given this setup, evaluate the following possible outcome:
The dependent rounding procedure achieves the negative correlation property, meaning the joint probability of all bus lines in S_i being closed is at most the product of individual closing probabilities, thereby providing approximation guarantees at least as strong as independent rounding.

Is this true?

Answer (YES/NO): YES